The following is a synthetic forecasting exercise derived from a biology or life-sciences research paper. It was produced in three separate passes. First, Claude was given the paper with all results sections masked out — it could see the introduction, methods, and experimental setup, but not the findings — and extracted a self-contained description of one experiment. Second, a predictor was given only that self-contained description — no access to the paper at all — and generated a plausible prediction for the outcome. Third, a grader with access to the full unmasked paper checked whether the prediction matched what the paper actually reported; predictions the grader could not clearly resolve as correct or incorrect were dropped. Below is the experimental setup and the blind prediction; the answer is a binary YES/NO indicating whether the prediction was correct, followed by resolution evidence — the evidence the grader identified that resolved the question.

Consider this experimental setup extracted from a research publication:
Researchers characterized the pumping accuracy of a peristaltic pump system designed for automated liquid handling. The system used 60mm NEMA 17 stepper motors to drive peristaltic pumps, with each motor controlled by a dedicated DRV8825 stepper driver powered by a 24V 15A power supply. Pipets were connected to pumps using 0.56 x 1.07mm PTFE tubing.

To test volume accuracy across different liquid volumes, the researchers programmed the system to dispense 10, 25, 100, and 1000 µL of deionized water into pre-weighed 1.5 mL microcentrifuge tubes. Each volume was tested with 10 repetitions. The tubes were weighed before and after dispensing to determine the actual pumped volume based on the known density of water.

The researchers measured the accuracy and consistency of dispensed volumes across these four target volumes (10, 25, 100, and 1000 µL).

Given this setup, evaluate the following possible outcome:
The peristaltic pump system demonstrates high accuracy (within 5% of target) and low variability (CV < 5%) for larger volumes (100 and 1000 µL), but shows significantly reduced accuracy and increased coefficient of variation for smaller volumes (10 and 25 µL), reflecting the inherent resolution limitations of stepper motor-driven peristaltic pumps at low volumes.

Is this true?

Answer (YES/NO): NO